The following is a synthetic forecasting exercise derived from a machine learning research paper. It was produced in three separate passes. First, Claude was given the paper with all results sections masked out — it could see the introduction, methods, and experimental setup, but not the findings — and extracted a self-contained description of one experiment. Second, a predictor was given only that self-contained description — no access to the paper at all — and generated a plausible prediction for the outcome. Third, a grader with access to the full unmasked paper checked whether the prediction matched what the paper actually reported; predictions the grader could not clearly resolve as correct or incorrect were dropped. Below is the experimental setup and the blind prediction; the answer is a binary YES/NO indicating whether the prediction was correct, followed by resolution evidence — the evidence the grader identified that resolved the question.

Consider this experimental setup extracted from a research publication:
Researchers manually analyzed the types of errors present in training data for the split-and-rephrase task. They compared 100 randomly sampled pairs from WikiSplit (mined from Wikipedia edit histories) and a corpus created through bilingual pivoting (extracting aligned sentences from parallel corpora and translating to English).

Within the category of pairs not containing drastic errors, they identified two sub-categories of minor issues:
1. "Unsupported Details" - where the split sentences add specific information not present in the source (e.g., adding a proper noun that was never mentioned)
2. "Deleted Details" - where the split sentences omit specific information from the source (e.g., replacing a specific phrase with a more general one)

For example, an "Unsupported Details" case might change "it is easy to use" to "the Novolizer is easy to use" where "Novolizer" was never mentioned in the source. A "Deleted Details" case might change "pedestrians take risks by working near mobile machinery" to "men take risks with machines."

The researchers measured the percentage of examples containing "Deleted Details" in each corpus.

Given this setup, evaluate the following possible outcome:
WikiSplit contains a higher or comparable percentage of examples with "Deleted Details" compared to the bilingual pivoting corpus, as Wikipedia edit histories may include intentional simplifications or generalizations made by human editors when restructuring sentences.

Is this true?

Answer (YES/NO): NO